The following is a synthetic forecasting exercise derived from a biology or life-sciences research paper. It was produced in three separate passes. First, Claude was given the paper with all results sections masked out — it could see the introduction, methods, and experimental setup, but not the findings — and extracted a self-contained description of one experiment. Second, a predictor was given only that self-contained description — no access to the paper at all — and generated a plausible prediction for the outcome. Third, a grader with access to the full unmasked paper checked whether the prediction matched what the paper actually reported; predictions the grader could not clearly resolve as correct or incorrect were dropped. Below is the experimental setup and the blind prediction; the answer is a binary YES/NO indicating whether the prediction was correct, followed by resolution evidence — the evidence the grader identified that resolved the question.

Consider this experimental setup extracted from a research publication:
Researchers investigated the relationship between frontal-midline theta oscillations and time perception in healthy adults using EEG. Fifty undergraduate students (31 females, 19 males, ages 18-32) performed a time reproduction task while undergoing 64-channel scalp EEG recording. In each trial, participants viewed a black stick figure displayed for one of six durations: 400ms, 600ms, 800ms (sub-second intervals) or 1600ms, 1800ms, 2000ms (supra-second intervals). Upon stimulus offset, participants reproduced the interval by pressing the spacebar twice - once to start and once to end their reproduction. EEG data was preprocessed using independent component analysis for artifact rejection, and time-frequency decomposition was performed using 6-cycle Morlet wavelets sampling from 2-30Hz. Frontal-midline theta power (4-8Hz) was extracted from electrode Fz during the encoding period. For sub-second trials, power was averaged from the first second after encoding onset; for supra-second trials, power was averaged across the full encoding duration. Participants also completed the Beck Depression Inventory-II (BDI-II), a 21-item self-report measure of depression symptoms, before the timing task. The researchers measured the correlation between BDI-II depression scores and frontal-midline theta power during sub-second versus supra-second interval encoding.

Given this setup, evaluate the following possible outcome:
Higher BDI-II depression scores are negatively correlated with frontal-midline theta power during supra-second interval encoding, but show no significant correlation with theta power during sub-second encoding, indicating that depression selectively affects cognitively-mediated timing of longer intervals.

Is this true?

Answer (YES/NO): NO